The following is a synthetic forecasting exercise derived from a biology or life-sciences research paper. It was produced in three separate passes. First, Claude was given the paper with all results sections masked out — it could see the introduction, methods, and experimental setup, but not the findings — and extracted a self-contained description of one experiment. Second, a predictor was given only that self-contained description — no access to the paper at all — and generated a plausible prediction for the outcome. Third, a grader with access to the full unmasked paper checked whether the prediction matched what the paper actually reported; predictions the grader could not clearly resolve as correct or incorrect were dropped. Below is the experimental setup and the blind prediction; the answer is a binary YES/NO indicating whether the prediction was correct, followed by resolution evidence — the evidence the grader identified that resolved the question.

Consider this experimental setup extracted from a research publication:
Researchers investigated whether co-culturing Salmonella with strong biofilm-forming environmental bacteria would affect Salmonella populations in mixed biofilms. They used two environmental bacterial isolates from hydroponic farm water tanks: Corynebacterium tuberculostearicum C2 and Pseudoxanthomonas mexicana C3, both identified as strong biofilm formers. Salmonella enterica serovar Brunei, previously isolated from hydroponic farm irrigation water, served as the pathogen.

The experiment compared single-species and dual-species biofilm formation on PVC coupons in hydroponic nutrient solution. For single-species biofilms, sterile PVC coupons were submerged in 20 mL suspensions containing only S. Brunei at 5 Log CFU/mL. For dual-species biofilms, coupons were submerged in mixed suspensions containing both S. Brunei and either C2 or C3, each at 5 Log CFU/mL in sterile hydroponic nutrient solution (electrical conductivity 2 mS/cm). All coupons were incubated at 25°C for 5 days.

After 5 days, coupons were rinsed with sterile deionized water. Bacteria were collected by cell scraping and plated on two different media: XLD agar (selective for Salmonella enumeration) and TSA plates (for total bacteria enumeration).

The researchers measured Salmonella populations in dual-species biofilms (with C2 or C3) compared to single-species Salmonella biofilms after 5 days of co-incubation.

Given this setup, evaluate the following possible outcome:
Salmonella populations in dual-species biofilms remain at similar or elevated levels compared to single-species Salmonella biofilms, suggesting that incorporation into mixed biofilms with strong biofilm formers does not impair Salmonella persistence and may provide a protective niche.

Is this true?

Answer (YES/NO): YES